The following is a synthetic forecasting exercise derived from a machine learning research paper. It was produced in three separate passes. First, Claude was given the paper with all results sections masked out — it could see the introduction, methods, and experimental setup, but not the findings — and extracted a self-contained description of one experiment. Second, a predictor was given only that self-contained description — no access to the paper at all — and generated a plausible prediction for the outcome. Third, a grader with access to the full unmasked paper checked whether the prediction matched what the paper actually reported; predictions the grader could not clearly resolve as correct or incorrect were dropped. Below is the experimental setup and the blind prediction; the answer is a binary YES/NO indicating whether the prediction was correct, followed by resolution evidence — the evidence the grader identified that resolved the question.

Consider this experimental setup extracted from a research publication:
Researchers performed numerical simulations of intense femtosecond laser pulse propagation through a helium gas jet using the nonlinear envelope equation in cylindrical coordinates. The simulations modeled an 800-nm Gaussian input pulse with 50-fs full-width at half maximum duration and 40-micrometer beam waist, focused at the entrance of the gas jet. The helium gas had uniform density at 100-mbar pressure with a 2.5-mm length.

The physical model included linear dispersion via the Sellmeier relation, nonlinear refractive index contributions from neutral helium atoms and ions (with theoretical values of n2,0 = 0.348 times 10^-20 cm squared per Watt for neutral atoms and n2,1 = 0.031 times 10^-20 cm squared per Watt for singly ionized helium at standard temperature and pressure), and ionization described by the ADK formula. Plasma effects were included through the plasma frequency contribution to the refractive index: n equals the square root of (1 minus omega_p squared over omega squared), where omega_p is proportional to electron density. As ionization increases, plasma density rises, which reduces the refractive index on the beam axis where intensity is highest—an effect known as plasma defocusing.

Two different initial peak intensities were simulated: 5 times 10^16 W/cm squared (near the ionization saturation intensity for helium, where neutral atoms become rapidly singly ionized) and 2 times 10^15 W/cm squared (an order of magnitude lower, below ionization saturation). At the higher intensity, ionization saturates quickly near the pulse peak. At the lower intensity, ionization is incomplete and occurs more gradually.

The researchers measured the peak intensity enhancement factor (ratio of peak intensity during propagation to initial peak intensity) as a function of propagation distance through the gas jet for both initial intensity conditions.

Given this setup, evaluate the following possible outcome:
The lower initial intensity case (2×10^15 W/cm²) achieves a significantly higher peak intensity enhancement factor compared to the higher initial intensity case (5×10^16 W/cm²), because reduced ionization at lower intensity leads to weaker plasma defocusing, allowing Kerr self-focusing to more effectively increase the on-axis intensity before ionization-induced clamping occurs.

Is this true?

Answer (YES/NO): NO